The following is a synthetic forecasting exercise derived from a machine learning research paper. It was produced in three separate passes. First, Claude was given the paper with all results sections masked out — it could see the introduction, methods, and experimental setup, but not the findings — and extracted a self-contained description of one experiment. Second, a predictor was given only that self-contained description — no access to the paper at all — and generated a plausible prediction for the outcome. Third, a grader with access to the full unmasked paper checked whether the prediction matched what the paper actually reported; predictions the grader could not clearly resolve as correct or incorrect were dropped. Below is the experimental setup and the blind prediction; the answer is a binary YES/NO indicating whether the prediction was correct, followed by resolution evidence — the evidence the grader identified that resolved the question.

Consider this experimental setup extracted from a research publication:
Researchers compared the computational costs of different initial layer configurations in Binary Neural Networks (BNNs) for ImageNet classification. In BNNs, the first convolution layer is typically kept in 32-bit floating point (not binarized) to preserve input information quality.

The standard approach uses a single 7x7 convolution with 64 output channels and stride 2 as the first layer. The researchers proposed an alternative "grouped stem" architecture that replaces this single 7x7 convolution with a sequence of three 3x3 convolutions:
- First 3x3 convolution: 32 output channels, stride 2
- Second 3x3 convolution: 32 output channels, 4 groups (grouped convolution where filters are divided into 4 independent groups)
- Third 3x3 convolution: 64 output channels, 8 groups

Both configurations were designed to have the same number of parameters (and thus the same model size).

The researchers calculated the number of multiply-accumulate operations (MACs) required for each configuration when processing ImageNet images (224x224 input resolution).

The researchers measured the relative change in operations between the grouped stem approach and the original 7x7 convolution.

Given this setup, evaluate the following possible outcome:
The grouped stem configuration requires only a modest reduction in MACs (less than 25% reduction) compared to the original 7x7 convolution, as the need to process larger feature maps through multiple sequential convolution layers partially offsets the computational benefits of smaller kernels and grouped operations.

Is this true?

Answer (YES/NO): NO